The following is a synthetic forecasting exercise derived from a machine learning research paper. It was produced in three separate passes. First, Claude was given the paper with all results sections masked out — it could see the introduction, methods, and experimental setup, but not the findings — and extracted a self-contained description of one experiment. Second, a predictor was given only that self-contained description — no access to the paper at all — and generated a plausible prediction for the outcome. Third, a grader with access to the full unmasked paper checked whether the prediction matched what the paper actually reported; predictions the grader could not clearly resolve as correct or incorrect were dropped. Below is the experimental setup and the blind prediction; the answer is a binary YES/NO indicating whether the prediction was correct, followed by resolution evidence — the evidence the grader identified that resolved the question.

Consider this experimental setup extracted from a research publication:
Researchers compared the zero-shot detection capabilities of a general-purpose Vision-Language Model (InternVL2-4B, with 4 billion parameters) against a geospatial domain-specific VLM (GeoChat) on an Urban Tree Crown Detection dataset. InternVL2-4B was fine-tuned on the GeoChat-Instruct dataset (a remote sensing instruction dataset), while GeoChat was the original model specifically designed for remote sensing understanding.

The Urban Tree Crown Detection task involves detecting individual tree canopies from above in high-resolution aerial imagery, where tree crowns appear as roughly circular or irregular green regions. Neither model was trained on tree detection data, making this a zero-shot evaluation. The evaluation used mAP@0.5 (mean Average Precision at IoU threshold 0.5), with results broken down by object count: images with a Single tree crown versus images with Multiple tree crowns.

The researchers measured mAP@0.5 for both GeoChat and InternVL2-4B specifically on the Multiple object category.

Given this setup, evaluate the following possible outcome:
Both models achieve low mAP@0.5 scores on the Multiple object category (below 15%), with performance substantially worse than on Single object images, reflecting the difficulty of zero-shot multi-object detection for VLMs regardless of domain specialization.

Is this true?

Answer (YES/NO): NO